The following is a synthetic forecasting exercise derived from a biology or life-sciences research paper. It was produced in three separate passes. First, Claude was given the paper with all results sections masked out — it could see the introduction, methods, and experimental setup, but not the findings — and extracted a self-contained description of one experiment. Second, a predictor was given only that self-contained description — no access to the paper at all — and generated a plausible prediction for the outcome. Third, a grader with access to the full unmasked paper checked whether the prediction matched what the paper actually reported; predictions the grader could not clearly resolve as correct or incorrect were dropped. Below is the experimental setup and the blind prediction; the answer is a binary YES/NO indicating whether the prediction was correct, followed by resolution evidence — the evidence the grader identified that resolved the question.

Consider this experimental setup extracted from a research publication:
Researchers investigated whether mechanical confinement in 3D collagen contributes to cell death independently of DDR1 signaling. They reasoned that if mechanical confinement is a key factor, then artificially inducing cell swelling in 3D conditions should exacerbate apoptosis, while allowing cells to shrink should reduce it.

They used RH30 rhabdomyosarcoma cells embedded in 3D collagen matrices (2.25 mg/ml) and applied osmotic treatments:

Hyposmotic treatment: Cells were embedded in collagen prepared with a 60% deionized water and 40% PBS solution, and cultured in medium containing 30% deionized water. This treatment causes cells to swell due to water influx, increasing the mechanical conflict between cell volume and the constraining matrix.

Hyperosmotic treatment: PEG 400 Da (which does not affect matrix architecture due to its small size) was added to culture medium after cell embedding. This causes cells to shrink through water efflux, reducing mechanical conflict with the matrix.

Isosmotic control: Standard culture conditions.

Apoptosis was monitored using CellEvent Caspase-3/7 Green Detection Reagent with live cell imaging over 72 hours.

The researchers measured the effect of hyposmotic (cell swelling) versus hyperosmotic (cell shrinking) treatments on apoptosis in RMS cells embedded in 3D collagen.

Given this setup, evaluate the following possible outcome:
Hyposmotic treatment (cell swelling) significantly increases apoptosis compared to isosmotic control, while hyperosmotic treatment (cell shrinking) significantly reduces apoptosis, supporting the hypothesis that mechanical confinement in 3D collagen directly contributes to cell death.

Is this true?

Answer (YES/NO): NO